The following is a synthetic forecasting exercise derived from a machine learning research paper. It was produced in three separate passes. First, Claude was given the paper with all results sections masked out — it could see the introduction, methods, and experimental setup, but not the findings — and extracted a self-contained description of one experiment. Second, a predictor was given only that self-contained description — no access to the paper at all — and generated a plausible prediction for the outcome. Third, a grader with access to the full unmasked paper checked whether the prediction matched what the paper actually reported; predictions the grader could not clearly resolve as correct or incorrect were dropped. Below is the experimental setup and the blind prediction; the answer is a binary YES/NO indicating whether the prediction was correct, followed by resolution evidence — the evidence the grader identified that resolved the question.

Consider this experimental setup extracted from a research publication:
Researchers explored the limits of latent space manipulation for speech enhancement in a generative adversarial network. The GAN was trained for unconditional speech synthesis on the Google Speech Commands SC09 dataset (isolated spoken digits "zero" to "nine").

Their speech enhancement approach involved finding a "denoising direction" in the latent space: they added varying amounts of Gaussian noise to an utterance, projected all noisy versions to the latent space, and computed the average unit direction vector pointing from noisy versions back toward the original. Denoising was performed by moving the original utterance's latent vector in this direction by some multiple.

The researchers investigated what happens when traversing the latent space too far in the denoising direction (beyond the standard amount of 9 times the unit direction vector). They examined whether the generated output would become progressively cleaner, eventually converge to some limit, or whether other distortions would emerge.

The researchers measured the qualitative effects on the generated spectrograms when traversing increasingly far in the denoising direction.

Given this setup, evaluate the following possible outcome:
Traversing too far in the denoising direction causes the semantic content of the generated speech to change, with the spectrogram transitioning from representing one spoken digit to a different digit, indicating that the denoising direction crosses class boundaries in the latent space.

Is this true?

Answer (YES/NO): YES